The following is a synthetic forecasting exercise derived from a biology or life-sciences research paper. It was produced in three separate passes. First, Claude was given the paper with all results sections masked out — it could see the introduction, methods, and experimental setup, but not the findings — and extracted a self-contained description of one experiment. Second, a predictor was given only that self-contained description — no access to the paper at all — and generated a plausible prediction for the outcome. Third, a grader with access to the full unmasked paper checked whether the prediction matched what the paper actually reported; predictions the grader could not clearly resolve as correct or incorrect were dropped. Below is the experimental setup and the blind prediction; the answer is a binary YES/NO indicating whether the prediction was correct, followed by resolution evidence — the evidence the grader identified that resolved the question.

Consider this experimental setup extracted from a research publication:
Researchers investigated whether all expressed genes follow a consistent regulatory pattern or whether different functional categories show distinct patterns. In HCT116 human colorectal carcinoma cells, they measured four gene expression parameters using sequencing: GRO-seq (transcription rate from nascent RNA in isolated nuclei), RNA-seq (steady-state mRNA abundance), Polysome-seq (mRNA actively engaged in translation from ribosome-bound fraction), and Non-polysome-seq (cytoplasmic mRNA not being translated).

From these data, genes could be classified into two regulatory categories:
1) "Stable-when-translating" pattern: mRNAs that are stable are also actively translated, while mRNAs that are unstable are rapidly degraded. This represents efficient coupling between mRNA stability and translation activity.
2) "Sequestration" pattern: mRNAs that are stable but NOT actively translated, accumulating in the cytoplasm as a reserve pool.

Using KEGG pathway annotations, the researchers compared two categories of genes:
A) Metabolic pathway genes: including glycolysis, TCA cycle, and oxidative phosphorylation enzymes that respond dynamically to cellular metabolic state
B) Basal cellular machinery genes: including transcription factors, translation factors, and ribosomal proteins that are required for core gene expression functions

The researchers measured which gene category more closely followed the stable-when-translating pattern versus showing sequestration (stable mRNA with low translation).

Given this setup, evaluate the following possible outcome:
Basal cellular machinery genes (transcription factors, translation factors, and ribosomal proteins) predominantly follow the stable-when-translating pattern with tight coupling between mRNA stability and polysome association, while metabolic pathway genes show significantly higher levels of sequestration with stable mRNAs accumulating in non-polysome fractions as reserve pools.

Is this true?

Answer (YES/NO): NO